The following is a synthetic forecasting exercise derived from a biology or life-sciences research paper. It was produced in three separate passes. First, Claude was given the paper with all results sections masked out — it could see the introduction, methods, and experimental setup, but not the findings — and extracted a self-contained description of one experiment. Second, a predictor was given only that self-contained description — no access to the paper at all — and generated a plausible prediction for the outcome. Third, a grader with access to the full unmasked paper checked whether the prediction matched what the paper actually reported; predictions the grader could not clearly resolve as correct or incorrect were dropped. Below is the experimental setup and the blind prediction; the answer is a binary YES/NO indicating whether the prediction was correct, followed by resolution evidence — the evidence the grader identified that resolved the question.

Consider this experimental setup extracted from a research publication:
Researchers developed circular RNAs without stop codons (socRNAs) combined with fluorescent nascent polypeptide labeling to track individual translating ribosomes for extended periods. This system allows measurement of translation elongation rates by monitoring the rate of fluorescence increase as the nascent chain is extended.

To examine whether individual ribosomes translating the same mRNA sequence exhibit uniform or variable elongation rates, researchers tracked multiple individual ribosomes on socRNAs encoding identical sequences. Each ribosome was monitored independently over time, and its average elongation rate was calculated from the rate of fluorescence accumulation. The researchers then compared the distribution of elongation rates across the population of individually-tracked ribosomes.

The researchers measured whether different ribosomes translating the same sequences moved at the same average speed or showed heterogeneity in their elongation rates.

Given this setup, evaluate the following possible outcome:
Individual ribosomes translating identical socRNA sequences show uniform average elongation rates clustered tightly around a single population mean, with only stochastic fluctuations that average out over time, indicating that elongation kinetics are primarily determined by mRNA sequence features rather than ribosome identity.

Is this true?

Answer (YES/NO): NO